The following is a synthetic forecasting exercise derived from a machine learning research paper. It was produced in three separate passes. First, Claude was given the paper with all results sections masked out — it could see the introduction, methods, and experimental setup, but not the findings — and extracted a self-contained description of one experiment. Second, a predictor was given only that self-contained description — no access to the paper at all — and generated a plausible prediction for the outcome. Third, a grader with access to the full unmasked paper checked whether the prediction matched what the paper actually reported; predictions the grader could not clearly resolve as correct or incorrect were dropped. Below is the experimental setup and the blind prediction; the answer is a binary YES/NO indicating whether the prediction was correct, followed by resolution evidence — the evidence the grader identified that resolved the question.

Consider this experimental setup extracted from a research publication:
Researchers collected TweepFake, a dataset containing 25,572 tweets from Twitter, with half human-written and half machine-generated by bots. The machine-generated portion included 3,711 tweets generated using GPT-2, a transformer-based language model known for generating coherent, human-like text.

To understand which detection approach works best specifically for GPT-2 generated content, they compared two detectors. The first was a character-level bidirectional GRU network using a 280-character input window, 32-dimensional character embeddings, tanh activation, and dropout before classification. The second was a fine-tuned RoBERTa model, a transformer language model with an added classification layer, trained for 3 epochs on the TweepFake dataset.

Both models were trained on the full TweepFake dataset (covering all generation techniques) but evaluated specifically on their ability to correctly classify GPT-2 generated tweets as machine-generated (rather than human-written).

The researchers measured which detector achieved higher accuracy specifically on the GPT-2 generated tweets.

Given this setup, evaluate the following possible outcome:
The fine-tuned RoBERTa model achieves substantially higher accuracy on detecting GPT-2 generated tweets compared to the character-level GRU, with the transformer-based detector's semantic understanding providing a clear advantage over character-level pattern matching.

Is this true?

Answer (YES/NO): NO